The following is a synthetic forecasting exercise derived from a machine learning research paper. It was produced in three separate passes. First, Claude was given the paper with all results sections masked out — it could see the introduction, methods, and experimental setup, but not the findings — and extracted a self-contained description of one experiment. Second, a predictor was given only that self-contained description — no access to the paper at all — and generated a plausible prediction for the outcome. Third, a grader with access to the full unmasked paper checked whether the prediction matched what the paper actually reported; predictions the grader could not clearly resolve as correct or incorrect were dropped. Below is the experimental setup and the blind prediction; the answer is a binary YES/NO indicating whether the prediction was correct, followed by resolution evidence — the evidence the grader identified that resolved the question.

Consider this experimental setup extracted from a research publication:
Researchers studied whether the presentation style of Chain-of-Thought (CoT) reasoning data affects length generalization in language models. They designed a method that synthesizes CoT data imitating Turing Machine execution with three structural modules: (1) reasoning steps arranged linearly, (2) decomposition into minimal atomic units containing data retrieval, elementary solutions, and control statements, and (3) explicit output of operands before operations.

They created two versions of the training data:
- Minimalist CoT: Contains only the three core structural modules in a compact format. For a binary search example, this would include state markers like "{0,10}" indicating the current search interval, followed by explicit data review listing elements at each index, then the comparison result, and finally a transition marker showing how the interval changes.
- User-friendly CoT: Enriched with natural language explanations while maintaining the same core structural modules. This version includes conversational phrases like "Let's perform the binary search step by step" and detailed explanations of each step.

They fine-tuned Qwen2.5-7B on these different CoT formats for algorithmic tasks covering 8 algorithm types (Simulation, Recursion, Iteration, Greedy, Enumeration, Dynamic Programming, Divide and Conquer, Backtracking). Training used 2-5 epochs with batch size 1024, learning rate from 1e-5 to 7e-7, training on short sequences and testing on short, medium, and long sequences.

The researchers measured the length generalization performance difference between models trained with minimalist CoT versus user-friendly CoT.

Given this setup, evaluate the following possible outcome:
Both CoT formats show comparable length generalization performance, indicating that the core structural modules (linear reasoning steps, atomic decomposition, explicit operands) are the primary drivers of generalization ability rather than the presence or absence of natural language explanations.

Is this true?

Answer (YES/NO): YES